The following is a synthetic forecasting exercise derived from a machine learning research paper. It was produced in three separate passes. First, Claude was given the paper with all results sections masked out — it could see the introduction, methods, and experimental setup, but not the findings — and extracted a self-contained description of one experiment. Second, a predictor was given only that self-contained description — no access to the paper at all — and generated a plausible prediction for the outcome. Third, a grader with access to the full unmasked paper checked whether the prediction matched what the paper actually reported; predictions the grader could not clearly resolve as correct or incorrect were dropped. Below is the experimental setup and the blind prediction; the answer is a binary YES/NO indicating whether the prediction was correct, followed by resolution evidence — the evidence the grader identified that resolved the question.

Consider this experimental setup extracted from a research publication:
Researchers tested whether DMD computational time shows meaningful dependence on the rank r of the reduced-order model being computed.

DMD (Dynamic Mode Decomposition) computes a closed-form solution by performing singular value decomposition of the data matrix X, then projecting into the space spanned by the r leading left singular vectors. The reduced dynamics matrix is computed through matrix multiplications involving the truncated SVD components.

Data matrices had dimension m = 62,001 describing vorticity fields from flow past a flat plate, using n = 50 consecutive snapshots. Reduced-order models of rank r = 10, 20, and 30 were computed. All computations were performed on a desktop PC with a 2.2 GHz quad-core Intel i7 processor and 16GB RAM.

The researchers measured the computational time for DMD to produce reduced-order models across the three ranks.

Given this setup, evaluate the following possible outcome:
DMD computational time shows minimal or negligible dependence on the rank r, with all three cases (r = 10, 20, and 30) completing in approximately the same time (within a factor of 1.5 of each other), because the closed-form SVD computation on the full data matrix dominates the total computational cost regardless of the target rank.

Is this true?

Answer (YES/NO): YES